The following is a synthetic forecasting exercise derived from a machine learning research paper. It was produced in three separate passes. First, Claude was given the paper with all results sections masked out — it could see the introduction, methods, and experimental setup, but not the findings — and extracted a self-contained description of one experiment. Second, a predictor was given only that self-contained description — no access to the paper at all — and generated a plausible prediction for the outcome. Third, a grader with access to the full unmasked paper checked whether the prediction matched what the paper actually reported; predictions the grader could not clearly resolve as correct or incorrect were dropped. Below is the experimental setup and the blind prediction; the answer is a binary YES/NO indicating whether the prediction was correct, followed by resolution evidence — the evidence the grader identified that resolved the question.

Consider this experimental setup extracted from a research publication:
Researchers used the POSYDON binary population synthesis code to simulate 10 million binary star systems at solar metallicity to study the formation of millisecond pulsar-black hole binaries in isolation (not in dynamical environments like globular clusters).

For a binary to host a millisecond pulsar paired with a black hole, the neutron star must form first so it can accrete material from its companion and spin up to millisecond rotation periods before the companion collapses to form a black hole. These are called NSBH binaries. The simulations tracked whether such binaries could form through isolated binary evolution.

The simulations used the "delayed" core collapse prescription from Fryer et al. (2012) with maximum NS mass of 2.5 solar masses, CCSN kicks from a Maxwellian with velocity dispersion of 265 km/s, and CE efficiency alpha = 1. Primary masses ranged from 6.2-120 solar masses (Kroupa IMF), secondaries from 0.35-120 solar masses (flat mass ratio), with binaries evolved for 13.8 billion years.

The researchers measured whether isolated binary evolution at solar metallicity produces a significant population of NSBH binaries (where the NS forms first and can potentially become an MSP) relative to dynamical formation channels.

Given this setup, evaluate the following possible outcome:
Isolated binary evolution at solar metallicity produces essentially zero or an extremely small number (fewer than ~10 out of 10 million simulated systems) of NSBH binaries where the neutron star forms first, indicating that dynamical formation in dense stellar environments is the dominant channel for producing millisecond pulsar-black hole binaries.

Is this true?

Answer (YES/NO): NO